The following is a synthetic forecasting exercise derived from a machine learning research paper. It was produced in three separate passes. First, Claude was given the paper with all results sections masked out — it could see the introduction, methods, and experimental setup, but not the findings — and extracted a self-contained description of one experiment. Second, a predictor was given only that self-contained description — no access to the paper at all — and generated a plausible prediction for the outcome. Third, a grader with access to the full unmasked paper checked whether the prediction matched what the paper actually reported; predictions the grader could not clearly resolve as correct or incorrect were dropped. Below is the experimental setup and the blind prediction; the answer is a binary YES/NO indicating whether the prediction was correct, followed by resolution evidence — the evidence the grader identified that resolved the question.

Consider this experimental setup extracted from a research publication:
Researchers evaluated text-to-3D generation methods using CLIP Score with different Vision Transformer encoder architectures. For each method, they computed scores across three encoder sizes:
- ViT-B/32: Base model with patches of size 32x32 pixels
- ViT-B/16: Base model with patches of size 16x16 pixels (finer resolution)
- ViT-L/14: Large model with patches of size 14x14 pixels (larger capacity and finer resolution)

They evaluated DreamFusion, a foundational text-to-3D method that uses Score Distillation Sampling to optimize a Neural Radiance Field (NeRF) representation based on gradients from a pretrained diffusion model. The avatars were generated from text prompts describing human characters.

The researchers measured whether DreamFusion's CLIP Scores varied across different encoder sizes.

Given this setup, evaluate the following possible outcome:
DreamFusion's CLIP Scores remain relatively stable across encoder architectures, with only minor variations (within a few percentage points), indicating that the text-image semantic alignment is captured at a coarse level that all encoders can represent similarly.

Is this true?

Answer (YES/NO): NO